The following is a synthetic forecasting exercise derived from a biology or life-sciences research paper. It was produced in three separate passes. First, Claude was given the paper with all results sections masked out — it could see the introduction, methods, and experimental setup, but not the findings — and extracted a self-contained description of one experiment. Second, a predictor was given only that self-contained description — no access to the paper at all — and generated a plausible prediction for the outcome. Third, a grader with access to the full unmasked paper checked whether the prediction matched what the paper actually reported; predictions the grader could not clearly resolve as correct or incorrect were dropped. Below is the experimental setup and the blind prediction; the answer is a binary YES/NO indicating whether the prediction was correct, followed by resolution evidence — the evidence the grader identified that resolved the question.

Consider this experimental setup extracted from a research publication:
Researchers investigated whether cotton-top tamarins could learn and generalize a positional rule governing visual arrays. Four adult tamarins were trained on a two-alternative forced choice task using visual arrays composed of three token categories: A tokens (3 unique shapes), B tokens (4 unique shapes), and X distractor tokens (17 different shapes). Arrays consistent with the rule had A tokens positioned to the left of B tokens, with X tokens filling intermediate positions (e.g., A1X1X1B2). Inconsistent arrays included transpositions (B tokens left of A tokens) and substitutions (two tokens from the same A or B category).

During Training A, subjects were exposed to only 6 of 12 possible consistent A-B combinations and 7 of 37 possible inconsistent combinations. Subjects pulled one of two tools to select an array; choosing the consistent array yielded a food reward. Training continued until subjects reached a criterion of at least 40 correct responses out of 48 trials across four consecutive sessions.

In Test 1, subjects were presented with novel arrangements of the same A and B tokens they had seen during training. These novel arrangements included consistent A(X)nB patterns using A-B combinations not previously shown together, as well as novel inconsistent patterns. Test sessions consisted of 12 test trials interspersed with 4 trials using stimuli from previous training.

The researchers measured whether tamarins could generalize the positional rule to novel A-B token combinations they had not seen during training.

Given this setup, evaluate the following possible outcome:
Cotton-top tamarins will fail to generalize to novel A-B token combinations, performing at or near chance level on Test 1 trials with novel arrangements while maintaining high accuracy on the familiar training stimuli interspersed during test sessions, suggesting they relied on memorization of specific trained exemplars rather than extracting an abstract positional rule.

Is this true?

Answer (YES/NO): NO